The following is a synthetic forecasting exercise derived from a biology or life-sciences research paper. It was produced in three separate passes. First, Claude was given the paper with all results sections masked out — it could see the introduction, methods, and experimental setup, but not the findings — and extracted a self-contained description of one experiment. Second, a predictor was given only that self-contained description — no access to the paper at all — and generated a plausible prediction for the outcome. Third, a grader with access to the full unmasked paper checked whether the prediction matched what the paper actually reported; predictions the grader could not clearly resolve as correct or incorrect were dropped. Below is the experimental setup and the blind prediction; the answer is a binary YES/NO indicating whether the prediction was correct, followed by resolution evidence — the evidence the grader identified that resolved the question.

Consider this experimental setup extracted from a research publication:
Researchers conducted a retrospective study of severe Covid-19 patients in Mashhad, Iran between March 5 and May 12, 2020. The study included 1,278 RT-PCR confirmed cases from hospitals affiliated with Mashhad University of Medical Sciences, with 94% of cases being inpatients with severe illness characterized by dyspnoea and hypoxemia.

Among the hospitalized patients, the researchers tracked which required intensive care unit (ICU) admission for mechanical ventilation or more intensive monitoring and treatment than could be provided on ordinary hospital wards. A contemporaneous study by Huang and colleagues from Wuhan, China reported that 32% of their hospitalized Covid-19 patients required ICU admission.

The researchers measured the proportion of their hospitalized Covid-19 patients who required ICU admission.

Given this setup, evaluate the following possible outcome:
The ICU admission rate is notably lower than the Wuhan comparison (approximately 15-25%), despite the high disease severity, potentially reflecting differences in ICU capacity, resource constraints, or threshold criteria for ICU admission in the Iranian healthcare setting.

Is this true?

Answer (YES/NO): NO